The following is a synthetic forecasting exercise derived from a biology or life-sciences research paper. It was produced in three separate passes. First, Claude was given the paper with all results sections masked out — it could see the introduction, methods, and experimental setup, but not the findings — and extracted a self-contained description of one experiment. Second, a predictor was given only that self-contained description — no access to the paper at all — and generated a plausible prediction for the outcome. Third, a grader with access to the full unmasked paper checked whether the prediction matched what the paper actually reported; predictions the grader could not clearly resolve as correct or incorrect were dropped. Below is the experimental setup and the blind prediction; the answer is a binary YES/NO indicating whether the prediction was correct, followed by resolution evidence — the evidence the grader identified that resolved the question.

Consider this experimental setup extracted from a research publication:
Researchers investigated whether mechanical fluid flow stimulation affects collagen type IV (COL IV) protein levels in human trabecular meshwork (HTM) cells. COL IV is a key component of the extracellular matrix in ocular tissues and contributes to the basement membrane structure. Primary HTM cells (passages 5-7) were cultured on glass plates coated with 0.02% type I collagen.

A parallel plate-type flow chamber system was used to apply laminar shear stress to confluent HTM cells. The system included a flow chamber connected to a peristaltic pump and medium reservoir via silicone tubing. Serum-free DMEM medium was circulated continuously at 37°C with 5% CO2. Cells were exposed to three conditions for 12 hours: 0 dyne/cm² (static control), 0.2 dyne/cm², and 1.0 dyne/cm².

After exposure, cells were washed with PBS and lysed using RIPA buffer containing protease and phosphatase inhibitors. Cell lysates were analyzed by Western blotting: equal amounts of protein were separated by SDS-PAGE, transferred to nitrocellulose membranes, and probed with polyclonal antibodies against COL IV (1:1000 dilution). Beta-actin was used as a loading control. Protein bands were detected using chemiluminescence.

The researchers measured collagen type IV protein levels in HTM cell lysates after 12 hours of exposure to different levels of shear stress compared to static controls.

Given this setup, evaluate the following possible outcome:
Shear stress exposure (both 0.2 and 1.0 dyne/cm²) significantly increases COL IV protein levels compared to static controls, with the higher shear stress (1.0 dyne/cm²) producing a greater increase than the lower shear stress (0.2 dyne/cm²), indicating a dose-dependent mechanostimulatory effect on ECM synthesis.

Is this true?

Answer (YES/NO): NO